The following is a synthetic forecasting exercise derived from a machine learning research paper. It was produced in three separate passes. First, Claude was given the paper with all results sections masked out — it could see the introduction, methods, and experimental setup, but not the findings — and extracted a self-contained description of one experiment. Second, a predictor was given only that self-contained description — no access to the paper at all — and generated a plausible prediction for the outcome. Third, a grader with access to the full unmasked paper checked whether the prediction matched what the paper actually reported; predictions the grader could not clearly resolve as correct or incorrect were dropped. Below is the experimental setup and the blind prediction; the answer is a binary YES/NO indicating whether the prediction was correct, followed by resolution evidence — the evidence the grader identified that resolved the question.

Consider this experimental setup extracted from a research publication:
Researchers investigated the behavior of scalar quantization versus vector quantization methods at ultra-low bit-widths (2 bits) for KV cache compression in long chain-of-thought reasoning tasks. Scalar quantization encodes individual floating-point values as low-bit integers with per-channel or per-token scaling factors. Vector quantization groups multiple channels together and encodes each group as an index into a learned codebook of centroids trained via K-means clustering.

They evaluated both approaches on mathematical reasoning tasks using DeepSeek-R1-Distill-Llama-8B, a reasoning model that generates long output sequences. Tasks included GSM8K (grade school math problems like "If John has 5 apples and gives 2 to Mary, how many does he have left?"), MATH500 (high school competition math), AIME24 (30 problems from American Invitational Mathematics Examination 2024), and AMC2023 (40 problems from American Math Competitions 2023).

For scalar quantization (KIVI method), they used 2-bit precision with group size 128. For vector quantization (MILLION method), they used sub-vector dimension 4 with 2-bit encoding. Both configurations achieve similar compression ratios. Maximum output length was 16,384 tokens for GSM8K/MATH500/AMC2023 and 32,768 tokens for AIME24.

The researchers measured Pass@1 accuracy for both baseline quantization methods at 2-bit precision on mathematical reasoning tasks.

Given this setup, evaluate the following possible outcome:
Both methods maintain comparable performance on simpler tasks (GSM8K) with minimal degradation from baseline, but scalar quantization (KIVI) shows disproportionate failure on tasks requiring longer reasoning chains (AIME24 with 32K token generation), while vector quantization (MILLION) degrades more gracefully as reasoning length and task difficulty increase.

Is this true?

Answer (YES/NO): NO